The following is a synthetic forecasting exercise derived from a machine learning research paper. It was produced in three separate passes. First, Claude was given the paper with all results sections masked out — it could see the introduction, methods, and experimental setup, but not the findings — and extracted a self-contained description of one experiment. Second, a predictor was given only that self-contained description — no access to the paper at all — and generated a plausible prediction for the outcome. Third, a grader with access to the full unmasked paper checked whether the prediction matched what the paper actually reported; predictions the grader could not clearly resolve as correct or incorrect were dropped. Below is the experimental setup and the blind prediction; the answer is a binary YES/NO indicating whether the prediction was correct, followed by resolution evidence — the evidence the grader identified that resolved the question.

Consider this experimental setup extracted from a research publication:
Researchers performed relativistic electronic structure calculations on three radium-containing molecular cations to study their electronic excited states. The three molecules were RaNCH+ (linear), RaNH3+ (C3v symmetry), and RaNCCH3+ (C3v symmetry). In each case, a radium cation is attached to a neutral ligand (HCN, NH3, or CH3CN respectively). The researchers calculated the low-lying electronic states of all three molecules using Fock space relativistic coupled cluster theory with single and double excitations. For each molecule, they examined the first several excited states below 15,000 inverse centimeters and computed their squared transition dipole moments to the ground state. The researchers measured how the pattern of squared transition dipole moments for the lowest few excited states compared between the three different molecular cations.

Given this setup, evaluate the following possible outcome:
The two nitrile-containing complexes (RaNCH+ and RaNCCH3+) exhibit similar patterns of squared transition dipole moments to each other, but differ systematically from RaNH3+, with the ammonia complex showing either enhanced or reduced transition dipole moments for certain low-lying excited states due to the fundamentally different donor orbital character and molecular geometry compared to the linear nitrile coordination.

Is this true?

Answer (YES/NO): NO